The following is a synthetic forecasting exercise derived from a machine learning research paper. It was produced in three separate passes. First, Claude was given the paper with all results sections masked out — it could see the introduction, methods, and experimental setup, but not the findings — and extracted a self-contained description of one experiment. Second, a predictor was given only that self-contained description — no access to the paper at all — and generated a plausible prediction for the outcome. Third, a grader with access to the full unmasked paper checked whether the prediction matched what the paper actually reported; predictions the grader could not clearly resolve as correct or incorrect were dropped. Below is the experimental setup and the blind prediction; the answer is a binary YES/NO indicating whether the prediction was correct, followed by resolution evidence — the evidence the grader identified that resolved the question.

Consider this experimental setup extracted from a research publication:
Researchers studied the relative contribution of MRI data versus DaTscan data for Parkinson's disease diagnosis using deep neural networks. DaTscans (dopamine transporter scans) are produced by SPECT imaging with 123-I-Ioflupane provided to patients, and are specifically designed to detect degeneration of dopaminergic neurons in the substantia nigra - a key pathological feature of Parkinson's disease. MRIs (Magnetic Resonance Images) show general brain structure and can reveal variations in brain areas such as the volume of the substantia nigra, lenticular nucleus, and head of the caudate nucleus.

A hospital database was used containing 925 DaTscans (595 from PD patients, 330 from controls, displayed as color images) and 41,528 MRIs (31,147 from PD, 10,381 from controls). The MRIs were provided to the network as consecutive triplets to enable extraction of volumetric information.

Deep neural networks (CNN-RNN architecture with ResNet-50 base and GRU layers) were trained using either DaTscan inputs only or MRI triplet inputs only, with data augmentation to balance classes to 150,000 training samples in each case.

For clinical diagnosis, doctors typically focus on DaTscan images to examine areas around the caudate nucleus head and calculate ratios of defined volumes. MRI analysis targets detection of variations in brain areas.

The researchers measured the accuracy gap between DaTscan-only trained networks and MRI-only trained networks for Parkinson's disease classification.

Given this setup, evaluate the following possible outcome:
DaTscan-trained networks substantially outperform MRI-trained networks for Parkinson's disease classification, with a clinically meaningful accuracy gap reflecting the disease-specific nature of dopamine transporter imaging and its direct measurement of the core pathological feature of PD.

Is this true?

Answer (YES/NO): YES